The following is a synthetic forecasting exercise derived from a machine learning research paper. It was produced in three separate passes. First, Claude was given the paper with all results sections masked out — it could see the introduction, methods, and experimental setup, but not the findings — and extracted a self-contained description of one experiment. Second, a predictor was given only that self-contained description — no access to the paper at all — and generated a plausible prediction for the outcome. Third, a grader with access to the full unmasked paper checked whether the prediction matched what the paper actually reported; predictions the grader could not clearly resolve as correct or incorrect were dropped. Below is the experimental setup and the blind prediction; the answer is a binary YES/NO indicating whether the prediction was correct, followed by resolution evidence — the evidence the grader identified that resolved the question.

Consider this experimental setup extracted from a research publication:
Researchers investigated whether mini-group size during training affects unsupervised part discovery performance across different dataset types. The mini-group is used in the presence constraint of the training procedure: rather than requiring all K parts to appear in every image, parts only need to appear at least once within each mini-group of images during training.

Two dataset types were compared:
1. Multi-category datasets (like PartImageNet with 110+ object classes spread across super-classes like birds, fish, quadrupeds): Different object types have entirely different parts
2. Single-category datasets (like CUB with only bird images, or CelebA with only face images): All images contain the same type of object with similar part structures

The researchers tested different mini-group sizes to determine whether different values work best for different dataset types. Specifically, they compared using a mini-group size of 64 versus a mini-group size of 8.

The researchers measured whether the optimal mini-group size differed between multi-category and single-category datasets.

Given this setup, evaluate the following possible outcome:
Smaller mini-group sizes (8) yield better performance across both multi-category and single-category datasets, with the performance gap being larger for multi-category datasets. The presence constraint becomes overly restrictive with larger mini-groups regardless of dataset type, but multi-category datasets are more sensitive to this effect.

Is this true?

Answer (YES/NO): NO